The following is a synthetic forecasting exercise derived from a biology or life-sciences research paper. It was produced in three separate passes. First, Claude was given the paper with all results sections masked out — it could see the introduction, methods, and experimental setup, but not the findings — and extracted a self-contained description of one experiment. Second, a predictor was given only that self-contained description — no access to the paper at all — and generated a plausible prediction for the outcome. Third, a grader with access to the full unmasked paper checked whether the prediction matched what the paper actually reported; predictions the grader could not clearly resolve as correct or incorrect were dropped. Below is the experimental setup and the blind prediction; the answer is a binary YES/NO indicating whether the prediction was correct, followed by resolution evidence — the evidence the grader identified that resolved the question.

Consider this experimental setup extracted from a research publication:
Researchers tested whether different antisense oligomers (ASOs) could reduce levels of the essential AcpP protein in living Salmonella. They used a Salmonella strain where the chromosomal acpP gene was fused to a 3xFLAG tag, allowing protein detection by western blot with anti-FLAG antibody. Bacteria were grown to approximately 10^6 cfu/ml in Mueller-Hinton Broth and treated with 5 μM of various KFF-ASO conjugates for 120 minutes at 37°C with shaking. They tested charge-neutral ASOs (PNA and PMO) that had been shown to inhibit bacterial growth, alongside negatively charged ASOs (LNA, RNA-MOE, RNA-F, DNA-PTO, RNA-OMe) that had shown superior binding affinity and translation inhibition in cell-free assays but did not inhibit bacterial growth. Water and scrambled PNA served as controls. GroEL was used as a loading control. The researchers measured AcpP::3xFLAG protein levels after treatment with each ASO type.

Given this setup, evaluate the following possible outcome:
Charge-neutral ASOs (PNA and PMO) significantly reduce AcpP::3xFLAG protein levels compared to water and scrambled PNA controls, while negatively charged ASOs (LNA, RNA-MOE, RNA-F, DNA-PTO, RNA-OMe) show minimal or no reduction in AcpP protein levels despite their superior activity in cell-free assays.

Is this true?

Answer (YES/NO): YES